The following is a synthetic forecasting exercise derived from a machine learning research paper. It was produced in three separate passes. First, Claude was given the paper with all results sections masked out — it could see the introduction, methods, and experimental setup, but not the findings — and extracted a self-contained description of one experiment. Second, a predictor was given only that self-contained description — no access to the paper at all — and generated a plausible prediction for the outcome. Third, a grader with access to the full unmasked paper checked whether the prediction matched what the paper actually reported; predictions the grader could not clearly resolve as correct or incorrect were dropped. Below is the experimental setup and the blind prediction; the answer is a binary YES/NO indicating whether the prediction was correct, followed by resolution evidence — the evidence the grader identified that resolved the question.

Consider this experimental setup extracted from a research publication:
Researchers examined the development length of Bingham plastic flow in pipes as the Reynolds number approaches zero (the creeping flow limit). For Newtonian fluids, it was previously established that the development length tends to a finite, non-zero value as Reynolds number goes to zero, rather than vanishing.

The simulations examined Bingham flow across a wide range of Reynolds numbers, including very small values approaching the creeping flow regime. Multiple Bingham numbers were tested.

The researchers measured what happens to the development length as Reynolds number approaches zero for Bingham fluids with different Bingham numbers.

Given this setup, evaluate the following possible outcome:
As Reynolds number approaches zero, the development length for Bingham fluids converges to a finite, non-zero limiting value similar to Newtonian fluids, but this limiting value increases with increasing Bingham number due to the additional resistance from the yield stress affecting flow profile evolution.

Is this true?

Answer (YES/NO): NO